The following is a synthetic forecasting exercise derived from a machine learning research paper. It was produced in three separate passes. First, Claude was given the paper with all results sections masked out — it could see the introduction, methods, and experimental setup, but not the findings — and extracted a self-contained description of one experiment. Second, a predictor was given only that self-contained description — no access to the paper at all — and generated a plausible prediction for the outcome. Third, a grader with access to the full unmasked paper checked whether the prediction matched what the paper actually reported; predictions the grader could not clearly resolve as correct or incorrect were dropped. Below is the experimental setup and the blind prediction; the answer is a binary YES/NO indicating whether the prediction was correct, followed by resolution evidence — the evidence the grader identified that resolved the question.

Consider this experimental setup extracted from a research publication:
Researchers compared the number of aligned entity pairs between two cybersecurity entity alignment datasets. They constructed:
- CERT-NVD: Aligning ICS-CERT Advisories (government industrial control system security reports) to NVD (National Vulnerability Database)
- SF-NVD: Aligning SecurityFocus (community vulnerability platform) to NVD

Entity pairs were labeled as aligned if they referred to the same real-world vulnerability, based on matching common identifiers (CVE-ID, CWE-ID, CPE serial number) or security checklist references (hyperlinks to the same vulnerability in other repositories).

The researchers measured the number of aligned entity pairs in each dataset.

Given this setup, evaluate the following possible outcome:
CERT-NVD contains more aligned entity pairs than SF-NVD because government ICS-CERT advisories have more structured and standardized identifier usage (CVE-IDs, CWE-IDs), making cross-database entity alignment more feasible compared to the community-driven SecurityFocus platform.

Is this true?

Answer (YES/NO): NO